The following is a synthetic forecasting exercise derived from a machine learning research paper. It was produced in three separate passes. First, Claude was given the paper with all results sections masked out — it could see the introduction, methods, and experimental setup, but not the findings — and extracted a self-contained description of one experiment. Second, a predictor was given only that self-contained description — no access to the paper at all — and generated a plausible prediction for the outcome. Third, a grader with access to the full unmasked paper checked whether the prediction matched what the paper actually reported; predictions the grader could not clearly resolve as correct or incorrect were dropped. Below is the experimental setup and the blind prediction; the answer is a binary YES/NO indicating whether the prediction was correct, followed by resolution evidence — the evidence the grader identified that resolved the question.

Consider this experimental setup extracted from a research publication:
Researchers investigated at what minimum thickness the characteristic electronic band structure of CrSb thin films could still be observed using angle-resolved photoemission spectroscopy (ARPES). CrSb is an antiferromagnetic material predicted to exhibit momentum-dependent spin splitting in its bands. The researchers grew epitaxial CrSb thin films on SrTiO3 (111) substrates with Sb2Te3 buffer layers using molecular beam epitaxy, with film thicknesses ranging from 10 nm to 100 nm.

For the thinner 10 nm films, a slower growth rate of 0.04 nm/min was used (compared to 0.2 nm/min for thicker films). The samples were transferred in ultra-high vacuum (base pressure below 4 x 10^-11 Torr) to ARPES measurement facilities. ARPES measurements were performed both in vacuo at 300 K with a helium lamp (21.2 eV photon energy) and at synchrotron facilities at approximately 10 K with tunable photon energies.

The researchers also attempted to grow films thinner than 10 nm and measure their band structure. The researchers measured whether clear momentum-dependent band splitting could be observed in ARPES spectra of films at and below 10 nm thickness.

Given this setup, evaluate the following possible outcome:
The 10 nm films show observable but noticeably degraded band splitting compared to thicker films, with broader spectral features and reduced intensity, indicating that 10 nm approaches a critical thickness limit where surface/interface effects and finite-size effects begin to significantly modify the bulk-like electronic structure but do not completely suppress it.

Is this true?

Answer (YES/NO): NO